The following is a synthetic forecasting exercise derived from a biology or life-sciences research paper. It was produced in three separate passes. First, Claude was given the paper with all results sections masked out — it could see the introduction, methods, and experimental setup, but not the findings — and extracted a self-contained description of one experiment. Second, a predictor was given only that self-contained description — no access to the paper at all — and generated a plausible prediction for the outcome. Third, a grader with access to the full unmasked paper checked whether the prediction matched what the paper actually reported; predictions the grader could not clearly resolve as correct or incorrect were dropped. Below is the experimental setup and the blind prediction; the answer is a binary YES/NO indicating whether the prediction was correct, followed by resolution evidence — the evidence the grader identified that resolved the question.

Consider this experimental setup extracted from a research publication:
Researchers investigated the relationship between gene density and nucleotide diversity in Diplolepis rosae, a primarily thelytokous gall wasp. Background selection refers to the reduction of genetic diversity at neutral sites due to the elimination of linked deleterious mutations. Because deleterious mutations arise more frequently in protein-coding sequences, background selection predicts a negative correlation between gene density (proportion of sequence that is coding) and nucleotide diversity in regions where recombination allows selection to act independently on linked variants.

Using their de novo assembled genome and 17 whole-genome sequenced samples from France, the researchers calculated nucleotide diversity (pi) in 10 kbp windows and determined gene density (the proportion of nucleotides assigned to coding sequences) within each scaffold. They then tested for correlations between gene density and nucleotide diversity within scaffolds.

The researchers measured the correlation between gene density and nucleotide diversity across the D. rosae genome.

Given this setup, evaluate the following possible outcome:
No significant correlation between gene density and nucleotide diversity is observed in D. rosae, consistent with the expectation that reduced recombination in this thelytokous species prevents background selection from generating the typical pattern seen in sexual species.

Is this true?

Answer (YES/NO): YES